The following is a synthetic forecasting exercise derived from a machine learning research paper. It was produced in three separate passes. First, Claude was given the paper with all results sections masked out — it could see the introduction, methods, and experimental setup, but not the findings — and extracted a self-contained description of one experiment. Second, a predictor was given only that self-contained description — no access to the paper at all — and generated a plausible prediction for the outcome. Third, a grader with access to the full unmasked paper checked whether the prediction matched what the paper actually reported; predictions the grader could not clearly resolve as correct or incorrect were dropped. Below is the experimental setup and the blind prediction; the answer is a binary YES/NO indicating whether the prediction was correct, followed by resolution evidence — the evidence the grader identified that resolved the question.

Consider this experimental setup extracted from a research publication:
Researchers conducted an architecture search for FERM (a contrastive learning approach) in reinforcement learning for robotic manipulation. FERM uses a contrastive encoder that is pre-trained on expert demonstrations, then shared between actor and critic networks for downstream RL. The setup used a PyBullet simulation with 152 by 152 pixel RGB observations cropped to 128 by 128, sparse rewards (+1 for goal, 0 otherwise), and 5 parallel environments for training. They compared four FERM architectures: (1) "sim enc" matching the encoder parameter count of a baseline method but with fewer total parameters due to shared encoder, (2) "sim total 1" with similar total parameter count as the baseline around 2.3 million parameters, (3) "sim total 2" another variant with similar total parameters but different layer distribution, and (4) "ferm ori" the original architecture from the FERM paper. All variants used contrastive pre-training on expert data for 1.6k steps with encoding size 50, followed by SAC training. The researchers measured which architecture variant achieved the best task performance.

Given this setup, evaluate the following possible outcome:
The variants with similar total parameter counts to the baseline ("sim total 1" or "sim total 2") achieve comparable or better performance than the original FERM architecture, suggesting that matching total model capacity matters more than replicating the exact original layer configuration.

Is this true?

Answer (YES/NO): YES